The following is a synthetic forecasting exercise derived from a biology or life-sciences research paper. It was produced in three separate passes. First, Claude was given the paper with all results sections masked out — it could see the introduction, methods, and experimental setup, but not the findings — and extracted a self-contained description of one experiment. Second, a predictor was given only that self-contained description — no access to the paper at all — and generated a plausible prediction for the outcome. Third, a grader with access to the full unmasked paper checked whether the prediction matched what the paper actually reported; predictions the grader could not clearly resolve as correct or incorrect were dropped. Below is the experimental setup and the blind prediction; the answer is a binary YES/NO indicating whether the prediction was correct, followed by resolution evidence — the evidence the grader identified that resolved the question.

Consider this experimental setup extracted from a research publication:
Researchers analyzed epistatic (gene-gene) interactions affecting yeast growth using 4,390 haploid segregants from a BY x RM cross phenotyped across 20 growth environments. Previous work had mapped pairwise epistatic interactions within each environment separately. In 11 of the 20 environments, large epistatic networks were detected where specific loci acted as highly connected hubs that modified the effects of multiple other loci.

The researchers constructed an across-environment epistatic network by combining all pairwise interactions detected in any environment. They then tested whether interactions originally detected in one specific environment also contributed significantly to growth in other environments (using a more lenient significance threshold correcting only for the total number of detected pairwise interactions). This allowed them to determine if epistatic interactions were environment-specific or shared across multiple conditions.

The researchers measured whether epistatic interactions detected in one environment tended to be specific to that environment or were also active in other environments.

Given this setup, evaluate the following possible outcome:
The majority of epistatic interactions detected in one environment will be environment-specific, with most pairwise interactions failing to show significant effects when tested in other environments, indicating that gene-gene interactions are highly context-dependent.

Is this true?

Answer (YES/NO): YES